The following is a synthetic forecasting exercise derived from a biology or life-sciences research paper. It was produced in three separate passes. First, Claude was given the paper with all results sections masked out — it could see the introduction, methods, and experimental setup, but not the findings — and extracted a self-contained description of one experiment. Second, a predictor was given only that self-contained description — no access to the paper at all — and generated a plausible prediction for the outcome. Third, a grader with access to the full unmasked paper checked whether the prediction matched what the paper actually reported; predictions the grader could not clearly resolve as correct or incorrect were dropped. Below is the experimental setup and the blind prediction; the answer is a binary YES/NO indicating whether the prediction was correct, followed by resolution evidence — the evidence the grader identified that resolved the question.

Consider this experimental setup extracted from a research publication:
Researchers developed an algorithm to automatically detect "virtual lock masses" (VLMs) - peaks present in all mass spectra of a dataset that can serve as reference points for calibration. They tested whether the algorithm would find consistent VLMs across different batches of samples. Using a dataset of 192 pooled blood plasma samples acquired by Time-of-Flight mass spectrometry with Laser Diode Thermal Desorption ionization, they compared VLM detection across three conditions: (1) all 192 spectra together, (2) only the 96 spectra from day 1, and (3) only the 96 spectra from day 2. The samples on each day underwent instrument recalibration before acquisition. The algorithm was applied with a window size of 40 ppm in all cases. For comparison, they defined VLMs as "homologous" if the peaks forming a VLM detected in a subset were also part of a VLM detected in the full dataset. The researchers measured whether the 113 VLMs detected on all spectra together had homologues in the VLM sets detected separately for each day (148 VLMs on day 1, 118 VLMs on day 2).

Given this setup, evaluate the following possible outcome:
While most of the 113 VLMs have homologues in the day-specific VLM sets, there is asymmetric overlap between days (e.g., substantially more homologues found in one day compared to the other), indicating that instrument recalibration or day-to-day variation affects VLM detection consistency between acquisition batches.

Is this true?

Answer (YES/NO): NO